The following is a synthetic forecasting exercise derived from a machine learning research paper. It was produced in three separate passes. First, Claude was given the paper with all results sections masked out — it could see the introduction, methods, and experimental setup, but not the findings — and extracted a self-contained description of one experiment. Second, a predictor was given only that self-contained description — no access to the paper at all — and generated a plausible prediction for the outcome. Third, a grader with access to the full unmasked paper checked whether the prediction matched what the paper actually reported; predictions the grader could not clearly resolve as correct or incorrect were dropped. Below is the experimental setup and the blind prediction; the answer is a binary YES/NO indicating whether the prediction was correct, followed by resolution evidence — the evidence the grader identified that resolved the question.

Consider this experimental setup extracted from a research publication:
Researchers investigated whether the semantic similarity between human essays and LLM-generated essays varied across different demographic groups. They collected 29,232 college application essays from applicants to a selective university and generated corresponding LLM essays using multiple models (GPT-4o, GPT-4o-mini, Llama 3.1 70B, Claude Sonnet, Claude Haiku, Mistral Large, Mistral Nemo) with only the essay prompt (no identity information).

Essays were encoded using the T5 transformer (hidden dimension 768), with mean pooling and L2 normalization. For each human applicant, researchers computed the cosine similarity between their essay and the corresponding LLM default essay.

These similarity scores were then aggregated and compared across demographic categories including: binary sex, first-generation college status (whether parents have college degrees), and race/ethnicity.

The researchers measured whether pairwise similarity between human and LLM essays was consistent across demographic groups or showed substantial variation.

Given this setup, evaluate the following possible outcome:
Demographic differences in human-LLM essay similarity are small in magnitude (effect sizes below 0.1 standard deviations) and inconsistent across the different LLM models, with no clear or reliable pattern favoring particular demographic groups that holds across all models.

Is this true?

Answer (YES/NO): NO